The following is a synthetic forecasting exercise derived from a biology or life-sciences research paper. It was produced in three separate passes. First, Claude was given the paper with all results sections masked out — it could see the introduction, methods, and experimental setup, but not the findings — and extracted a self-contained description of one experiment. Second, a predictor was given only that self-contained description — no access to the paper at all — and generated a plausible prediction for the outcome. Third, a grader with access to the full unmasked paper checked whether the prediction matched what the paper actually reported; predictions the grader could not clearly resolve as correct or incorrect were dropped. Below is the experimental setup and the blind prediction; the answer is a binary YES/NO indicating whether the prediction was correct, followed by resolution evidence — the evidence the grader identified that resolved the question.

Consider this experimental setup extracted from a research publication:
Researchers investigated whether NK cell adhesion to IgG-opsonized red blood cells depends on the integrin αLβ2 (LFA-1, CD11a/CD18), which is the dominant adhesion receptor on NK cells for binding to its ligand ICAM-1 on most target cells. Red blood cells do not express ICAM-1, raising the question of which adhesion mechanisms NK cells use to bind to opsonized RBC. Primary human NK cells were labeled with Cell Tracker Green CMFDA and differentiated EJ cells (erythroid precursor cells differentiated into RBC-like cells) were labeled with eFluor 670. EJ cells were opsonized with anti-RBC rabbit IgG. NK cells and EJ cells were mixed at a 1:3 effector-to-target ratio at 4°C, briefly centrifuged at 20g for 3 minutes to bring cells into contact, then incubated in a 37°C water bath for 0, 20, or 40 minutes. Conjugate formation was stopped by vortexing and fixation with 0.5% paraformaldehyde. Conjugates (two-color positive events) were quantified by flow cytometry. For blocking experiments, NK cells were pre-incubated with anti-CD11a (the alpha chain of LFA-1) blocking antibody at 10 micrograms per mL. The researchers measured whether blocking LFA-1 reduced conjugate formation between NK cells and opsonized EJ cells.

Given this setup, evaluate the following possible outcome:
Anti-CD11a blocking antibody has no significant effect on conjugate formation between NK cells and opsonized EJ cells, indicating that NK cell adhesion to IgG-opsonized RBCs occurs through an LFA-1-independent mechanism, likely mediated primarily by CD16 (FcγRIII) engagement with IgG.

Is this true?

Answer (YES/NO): NO